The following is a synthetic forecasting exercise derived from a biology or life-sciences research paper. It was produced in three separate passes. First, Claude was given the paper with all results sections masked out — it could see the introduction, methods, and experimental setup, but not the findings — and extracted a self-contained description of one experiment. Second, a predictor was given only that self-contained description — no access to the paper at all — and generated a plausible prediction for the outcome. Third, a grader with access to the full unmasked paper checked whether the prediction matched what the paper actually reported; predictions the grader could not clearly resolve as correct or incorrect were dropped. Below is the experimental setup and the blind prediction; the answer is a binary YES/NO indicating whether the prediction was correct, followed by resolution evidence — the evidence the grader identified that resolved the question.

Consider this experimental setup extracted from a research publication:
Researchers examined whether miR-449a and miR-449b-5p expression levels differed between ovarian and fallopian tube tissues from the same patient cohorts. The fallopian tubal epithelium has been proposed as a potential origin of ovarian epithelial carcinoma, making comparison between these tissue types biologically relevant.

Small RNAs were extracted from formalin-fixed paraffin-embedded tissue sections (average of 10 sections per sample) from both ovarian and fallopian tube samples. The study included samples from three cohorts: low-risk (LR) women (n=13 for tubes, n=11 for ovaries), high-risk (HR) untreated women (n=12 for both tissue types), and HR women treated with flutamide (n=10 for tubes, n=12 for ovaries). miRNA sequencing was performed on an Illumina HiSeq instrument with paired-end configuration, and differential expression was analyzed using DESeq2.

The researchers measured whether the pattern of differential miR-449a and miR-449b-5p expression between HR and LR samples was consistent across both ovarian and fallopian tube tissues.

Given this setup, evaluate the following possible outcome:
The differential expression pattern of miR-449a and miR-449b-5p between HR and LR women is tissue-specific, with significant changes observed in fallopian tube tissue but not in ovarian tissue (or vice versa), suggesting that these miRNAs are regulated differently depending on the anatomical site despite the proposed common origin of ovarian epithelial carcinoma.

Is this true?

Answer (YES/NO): NO